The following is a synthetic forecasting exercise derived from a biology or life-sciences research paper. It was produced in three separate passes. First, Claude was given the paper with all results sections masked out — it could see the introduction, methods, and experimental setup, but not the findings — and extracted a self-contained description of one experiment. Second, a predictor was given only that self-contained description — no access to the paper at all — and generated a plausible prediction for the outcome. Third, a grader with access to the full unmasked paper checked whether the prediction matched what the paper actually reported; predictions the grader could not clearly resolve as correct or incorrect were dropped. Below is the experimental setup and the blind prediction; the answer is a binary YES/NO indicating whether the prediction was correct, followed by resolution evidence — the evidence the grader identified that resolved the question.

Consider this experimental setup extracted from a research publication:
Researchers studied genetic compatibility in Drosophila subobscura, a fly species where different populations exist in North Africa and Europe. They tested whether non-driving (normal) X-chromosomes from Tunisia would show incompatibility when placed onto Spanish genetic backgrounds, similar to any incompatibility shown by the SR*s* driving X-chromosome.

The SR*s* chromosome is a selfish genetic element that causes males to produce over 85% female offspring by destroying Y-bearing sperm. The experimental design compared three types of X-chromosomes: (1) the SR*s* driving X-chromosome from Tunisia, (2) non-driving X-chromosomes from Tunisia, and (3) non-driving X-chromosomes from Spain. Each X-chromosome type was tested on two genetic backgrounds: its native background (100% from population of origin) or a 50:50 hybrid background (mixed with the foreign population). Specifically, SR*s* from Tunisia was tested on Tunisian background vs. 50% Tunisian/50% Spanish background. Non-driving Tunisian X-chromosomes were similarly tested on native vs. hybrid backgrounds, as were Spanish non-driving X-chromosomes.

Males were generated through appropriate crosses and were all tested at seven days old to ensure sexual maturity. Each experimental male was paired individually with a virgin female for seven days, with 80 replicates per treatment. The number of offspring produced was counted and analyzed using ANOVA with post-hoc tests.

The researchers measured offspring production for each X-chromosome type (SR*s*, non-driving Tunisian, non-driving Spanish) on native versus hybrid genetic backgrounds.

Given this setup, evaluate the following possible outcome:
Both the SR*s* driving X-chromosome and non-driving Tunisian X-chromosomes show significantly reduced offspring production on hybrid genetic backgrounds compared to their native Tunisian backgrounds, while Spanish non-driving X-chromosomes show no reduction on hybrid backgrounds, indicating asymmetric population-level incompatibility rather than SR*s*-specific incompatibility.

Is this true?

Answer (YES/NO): NO